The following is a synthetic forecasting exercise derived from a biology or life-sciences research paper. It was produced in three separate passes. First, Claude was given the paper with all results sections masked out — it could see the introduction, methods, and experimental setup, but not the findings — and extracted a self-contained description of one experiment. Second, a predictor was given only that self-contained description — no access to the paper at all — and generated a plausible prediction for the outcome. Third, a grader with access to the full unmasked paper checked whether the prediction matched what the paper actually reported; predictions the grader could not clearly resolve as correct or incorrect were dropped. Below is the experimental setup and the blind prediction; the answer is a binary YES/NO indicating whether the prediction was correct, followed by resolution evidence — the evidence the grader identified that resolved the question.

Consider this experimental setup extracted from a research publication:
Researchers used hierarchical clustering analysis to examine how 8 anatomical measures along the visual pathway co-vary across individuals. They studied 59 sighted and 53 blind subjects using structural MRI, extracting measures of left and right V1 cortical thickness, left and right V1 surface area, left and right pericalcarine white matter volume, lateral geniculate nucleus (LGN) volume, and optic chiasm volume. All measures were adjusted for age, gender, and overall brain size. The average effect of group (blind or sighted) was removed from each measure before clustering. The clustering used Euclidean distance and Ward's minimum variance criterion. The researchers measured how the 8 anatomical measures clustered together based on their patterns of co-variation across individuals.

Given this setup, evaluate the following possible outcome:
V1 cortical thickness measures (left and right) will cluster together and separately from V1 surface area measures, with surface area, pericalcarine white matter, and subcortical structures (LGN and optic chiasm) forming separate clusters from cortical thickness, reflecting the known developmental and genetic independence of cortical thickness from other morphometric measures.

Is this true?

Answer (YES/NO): NO